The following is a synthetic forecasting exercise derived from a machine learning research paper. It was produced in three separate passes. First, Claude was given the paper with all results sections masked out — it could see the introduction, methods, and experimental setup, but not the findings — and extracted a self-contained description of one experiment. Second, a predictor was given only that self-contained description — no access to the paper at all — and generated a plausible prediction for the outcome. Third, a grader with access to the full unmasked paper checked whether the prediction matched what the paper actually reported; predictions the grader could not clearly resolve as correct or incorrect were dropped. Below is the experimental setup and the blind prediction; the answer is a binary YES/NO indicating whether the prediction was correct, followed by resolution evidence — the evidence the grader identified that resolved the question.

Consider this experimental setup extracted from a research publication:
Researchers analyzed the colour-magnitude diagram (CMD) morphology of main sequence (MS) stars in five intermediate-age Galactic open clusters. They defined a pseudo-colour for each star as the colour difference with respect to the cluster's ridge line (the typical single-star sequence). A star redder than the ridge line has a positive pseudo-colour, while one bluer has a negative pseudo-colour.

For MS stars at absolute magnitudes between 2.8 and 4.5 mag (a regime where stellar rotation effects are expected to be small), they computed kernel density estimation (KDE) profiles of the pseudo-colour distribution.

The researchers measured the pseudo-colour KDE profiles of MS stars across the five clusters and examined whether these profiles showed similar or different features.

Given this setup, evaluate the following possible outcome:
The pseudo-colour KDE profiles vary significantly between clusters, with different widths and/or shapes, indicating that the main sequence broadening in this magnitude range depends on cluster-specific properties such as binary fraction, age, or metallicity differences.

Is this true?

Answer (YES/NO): NO